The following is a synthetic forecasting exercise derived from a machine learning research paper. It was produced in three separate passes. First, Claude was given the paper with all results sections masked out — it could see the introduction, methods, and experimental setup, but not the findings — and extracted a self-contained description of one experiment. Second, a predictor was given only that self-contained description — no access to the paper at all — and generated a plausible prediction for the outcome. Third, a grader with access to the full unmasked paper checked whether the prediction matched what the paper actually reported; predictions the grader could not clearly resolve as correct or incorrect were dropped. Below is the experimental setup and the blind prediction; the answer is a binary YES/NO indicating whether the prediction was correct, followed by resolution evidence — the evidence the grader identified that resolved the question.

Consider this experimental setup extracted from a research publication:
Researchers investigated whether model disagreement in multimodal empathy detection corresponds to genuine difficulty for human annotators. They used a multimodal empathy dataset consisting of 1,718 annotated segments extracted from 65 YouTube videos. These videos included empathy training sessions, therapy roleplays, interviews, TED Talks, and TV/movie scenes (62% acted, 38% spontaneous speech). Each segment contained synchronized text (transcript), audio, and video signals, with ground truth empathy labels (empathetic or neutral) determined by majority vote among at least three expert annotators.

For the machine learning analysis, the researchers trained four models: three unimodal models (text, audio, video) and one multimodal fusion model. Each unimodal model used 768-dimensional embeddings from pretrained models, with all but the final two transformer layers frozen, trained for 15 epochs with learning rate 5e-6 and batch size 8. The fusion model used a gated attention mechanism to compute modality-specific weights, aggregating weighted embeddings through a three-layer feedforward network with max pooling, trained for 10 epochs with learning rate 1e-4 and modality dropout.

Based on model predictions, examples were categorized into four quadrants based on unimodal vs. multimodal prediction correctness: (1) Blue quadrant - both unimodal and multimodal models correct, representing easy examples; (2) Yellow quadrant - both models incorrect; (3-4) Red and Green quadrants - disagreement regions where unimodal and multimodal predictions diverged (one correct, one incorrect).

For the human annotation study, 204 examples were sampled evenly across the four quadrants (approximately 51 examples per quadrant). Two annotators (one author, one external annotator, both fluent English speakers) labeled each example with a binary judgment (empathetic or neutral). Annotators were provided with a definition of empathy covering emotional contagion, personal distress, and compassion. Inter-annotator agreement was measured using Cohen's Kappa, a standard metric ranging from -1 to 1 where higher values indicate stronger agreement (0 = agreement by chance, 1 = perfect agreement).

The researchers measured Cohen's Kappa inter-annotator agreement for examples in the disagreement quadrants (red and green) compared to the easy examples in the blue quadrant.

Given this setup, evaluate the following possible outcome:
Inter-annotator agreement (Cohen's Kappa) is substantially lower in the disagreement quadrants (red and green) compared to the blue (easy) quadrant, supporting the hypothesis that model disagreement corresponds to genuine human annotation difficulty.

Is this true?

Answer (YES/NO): YES